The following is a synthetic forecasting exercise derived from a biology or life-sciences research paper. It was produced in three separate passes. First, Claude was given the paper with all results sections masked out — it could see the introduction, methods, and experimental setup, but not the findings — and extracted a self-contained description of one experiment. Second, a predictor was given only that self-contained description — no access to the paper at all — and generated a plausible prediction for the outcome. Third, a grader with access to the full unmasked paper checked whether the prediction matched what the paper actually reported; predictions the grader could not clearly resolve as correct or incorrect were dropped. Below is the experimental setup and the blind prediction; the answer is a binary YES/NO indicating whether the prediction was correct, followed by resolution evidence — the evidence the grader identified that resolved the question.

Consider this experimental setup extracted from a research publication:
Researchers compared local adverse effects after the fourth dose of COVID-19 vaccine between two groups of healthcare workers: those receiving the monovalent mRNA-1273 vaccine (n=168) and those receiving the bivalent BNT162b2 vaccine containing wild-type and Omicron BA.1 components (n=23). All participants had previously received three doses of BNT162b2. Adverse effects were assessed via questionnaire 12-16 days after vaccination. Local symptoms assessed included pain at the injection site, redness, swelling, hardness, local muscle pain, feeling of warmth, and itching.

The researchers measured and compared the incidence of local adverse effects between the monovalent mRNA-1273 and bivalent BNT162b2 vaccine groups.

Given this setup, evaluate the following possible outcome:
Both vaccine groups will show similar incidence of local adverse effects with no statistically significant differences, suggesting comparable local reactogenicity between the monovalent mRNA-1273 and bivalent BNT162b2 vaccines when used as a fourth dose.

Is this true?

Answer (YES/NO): YES